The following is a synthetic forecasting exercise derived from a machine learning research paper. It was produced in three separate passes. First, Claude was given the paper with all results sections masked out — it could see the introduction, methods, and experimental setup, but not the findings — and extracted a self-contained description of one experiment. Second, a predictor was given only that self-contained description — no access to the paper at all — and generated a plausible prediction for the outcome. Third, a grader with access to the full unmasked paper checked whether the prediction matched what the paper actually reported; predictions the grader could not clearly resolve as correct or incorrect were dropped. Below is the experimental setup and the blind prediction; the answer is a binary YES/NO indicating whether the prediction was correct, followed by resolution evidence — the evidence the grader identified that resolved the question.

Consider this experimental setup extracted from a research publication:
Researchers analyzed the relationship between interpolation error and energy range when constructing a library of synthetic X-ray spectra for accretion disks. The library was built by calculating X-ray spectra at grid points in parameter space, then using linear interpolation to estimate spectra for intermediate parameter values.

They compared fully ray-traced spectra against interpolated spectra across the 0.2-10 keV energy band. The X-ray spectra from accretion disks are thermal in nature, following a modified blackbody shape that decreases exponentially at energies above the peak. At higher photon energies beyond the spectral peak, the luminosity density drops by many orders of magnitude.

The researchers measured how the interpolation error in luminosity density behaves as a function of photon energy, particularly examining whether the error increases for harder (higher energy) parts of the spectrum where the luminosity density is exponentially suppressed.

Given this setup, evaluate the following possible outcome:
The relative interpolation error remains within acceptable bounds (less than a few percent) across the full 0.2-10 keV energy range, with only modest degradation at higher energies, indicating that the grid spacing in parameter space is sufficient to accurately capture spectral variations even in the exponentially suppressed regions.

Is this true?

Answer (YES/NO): NO